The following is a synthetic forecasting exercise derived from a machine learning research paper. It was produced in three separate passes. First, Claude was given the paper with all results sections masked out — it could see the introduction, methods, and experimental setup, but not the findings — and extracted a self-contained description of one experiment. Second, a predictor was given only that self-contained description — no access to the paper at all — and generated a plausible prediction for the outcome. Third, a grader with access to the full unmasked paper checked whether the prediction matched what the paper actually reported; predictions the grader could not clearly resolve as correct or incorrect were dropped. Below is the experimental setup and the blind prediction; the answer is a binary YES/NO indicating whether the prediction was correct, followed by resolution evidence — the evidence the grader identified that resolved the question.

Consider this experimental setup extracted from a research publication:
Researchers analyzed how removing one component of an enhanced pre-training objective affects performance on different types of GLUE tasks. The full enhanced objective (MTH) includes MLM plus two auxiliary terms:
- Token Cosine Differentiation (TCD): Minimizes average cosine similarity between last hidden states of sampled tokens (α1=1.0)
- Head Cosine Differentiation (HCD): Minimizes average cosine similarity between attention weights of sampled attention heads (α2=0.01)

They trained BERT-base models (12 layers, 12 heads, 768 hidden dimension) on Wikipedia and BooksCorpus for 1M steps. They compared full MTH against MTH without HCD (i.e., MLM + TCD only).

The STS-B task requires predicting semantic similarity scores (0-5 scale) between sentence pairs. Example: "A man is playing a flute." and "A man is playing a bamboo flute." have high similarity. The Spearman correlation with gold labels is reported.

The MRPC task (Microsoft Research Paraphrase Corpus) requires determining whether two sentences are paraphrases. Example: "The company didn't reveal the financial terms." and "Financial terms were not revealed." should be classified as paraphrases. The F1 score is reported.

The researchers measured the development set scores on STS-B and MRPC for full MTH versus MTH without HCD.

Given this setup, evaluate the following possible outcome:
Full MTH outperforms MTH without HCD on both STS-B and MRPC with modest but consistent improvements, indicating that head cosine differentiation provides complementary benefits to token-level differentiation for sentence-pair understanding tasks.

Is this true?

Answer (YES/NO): NO